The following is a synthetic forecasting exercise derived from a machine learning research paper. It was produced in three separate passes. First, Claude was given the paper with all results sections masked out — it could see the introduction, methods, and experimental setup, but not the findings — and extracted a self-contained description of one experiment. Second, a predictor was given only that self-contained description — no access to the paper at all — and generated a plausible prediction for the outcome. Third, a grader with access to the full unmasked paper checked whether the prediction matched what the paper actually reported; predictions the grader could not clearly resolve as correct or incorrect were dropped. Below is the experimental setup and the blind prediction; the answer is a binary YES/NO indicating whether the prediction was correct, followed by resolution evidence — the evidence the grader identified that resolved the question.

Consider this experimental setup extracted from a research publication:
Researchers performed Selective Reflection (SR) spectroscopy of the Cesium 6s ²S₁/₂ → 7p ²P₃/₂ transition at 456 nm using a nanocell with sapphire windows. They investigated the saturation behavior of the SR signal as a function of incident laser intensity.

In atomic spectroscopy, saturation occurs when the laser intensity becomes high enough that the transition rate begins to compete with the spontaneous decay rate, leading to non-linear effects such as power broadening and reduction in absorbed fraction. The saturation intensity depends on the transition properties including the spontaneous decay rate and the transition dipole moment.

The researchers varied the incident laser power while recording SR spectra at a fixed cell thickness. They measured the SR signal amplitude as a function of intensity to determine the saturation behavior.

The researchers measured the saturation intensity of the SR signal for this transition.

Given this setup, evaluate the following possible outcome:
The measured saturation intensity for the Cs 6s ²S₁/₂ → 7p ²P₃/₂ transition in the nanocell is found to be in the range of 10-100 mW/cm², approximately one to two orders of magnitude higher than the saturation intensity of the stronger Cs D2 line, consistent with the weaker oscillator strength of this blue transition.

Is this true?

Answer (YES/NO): YES